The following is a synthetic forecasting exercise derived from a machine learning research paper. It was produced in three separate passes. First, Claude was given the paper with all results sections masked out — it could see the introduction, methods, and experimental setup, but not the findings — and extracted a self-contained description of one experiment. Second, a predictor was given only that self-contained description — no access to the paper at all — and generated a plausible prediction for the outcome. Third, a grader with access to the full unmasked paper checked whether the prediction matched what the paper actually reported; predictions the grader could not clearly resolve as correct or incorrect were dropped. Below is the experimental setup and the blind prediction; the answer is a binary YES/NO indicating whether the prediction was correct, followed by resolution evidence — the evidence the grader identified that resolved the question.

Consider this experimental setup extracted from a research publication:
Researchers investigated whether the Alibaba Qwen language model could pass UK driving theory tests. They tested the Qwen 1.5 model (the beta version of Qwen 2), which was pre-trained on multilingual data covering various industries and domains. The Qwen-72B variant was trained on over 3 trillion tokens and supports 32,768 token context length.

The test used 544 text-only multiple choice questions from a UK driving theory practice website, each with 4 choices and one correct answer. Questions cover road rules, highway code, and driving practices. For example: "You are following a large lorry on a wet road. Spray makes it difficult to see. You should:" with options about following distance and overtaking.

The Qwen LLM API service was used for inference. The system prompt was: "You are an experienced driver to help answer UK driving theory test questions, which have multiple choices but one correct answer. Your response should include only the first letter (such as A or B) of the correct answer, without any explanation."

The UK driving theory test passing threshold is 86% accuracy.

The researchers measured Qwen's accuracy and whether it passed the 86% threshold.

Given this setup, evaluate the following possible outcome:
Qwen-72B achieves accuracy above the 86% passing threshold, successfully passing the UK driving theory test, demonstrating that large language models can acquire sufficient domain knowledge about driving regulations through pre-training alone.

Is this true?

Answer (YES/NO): NO